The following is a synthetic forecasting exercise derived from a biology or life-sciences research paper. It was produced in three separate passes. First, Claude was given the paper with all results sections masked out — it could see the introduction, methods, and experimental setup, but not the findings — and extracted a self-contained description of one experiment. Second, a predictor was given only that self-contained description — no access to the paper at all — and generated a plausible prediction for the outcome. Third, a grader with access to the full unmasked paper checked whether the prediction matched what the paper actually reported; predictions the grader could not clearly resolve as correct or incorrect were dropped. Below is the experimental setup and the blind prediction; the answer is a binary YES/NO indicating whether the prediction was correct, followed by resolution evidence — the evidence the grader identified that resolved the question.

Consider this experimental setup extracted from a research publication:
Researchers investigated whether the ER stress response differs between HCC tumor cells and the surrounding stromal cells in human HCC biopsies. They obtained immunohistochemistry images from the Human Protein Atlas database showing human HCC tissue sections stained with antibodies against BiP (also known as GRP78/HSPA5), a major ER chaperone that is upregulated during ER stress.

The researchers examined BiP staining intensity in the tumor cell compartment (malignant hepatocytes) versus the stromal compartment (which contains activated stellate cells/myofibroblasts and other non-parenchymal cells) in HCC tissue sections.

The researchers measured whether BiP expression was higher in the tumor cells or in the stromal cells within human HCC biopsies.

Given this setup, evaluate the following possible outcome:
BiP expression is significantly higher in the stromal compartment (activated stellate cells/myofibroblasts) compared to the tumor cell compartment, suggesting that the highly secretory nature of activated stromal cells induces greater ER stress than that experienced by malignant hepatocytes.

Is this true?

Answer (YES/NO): YES